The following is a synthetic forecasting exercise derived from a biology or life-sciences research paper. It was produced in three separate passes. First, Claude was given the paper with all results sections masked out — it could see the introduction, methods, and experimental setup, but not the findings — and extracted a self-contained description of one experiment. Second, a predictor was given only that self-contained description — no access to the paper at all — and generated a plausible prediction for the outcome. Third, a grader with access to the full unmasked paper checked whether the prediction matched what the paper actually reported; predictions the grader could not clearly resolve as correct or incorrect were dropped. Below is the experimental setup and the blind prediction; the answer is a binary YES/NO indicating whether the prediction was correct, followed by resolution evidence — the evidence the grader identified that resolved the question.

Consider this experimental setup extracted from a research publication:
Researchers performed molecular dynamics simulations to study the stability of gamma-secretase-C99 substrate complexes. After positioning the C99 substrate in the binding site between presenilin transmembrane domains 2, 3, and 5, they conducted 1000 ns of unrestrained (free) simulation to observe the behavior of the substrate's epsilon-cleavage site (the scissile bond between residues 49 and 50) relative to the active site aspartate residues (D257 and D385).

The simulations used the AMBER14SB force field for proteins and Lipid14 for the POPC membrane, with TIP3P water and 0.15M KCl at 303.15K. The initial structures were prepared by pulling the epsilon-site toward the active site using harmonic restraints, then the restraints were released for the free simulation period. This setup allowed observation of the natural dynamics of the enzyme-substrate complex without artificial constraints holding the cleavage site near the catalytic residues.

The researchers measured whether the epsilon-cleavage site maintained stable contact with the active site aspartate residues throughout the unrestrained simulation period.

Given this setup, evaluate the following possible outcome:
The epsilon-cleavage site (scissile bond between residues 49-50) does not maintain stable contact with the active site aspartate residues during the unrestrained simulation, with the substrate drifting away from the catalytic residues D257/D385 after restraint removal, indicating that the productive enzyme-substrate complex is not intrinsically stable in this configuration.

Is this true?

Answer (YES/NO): YES